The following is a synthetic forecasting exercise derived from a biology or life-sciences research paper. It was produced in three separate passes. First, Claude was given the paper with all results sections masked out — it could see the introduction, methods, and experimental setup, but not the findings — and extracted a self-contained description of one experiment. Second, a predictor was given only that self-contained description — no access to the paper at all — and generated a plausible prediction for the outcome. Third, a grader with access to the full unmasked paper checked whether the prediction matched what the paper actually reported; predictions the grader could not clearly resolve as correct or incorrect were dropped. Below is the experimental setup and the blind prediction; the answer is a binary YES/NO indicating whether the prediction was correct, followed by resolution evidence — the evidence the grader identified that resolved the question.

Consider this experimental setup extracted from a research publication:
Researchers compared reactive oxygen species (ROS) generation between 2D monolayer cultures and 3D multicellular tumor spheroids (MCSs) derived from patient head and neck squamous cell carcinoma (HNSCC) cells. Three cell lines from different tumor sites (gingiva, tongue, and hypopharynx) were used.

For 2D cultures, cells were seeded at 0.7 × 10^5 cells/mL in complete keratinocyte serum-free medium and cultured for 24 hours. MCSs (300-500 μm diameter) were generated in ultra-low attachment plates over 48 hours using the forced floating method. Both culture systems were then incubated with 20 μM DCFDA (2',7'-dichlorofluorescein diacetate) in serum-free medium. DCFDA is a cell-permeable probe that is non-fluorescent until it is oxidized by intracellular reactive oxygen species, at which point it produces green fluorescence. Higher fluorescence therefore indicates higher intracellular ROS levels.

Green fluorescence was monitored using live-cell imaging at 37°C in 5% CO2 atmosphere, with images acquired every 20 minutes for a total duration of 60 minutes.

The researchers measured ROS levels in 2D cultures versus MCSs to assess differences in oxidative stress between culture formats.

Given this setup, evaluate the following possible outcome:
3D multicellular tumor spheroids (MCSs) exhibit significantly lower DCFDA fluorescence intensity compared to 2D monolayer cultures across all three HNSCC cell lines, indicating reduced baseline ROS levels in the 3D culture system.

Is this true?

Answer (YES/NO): NO